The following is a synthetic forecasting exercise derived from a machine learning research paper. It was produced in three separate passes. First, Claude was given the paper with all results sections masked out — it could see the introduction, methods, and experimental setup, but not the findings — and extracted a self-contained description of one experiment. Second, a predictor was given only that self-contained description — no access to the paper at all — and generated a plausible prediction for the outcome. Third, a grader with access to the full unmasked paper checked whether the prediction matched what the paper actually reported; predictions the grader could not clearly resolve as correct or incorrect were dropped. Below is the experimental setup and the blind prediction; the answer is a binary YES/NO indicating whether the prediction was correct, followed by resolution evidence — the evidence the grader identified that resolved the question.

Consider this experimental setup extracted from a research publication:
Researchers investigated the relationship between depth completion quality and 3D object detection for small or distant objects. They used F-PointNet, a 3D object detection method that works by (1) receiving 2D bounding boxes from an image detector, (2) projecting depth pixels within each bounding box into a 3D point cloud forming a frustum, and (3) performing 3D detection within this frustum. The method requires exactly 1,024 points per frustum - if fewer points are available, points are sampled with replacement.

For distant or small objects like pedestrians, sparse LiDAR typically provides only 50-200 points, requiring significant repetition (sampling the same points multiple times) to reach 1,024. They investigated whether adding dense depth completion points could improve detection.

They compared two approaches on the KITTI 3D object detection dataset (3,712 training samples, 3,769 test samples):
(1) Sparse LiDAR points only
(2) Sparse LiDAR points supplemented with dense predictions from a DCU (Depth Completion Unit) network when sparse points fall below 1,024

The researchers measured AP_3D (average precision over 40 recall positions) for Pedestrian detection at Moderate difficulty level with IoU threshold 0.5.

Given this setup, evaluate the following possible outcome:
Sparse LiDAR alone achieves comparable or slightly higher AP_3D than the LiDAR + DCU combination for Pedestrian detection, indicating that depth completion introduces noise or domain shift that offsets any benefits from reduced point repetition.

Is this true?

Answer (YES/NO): YES